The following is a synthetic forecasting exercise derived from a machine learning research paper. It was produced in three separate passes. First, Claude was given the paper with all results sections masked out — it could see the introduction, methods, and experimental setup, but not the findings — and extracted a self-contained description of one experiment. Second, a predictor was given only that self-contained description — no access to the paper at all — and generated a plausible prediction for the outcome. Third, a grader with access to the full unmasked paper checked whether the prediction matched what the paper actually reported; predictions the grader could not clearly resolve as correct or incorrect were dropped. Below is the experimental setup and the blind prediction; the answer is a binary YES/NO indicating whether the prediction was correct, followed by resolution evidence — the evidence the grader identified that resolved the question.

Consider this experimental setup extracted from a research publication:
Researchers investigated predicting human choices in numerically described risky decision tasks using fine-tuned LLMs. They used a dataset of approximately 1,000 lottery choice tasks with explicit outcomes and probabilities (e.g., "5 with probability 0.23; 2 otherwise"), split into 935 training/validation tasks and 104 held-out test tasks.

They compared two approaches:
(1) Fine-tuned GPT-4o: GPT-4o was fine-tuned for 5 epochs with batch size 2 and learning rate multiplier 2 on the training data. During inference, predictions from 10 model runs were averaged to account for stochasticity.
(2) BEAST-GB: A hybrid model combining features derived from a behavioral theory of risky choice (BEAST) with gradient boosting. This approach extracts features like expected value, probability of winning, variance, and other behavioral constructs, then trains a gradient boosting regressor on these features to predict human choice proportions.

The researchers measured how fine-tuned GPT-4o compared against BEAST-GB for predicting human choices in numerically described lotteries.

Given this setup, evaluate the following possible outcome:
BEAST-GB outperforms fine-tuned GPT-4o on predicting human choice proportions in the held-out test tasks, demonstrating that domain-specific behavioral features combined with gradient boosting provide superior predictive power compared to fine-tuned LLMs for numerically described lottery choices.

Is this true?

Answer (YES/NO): YES